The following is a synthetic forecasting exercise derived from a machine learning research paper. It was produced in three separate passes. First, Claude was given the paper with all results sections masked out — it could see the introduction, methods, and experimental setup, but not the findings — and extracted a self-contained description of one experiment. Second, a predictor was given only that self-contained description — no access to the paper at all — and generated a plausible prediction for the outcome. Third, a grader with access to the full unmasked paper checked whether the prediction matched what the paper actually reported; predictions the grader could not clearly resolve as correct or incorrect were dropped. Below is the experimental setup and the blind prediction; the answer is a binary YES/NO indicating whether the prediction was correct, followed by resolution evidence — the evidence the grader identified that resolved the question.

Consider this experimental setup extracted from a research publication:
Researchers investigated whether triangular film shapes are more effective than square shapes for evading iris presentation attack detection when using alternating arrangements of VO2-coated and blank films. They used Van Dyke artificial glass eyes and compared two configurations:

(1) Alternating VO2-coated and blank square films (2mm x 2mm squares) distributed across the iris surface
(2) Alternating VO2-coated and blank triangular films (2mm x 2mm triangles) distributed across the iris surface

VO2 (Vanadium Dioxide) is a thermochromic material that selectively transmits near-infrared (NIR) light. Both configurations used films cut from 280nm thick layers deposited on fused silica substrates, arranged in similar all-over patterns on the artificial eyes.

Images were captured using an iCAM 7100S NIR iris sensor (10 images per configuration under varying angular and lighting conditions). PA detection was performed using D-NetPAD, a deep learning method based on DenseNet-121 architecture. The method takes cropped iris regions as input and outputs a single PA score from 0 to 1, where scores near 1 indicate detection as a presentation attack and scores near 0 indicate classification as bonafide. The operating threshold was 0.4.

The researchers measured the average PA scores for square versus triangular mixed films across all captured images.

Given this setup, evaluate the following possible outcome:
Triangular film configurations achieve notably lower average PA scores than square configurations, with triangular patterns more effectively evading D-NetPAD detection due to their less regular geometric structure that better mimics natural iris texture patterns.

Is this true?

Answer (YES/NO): NO